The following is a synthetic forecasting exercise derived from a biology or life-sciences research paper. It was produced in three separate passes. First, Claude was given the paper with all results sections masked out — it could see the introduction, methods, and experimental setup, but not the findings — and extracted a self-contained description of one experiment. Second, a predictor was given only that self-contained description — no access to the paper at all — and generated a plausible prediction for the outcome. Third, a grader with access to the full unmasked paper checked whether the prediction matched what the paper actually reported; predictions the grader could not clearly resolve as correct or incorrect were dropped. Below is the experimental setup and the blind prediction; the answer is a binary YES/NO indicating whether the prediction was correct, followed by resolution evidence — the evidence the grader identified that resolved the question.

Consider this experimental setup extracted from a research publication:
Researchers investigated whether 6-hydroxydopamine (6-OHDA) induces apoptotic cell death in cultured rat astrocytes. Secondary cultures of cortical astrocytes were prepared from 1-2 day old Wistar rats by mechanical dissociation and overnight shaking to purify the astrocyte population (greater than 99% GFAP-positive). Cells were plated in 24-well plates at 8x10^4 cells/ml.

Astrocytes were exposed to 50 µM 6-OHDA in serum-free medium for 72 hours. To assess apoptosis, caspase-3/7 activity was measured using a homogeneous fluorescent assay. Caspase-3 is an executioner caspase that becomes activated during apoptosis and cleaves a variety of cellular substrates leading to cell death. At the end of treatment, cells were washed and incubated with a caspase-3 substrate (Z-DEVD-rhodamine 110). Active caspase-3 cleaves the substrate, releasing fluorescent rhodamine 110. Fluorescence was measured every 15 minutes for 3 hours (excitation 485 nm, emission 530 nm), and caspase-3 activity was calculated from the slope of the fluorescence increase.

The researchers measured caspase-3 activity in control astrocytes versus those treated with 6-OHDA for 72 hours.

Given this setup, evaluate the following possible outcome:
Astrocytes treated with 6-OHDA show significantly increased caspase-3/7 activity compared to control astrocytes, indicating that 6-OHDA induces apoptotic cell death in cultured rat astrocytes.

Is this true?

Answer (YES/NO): YES